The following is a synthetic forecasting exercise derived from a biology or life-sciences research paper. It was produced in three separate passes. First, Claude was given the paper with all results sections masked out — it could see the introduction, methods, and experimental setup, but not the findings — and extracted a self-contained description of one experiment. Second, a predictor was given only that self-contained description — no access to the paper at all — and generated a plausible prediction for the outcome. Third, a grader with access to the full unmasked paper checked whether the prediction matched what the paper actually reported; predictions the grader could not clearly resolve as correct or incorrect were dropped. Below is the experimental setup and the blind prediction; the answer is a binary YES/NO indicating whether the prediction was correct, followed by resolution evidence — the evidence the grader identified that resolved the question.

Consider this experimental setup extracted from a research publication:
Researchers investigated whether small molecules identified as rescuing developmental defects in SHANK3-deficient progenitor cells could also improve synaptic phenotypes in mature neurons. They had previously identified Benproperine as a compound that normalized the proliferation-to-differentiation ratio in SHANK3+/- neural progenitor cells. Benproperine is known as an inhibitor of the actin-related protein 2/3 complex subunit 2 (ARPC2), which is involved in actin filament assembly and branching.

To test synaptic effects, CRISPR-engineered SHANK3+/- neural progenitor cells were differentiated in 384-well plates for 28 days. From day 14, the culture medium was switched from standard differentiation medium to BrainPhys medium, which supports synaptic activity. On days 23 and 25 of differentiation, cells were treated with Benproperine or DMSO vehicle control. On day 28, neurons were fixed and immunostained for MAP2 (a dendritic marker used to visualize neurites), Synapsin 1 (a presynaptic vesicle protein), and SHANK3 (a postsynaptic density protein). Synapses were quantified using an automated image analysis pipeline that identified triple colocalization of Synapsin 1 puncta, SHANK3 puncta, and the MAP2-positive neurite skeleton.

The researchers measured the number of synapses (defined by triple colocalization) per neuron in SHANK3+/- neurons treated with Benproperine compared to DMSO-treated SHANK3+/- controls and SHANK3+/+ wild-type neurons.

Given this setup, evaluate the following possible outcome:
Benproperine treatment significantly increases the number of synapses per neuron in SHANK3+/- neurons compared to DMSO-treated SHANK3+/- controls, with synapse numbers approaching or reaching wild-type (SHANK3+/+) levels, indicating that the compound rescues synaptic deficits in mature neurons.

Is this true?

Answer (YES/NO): NO